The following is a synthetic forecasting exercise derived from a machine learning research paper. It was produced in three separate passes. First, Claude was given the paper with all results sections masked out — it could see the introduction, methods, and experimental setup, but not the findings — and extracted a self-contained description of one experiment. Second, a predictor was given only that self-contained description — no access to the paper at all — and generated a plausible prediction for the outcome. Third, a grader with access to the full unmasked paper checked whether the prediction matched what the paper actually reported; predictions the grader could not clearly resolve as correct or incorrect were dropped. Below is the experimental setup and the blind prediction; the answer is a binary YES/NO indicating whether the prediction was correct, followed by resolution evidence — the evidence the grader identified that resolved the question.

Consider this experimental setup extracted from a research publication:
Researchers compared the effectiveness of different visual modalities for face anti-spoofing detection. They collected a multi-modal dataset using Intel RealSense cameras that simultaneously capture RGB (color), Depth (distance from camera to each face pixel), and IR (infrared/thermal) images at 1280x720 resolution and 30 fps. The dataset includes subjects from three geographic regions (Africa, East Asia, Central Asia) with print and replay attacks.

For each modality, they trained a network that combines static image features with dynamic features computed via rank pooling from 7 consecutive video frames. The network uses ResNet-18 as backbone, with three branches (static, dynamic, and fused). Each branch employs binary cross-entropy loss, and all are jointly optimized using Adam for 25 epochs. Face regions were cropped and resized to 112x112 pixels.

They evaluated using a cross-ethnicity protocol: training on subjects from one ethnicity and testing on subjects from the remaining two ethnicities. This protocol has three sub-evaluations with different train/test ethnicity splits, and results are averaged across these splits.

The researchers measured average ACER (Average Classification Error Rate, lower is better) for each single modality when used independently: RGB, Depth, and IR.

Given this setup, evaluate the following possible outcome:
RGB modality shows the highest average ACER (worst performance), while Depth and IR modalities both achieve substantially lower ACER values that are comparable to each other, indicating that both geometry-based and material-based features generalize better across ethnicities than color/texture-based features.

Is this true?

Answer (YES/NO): YES